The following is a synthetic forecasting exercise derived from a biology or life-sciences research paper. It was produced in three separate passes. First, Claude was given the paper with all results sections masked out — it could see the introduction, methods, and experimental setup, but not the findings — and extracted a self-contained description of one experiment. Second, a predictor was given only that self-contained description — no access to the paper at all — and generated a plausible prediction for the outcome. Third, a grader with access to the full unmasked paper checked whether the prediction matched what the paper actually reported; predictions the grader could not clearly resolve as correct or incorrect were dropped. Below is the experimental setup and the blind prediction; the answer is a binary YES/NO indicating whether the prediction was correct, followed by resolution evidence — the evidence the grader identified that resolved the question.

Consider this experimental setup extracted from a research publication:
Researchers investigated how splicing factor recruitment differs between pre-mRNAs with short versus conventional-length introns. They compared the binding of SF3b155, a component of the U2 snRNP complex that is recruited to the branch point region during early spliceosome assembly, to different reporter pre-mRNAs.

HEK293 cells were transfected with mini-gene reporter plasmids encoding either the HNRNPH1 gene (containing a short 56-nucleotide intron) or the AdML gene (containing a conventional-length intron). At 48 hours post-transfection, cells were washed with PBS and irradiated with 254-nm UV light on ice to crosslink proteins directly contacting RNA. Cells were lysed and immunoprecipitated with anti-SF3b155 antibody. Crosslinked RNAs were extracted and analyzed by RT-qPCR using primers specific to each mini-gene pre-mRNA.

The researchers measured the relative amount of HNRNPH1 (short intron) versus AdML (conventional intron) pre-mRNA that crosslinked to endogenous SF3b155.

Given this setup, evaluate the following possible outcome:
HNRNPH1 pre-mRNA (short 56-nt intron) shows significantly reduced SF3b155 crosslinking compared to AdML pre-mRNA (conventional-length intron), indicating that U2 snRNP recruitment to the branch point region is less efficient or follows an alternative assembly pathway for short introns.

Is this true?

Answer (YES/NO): NO